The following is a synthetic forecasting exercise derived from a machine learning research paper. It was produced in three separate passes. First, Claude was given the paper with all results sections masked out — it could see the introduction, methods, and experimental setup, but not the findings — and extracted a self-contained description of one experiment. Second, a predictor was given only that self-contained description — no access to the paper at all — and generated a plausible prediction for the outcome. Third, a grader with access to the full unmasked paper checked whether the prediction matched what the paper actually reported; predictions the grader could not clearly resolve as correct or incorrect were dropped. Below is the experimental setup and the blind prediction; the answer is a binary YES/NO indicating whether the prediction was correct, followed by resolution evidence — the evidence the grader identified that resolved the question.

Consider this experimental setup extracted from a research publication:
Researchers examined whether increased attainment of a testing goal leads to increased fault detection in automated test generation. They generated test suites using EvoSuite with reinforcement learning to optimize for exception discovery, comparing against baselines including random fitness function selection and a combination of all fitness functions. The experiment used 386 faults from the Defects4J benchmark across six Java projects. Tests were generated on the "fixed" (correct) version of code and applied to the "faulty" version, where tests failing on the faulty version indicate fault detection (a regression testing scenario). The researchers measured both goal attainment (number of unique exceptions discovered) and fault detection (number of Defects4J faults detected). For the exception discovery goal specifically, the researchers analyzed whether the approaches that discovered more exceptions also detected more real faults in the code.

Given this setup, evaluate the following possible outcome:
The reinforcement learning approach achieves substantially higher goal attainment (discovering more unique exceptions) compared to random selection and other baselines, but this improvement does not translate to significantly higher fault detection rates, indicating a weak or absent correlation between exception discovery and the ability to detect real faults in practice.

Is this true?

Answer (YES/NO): NO